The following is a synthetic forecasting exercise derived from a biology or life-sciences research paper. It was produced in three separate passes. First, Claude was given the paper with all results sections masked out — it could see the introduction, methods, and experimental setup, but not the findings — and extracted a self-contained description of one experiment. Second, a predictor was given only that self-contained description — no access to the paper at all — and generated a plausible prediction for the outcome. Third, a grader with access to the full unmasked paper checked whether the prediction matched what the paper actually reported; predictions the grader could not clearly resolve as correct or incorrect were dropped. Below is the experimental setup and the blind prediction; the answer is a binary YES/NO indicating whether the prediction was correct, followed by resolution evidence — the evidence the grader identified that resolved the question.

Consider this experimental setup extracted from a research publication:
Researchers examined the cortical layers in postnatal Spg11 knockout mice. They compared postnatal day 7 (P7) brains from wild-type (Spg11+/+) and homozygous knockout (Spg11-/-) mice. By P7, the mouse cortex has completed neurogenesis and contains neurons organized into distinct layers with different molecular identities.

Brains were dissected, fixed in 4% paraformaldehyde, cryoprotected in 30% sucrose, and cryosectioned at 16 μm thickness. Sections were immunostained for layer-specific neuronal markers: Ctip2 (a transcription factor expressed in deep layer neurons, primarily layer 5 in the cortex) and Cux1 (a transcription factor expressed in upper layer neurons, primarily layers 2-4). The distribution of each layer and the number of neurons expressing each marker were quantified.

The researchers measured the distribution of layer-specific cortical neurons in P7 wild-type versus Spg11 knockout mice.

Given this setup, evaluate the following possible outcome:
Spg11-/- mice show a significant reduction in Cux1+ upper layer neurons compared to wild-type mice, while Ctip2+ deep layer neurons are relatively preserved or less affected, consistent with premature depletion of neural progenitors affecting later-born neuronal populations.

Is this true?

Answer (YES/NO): NO